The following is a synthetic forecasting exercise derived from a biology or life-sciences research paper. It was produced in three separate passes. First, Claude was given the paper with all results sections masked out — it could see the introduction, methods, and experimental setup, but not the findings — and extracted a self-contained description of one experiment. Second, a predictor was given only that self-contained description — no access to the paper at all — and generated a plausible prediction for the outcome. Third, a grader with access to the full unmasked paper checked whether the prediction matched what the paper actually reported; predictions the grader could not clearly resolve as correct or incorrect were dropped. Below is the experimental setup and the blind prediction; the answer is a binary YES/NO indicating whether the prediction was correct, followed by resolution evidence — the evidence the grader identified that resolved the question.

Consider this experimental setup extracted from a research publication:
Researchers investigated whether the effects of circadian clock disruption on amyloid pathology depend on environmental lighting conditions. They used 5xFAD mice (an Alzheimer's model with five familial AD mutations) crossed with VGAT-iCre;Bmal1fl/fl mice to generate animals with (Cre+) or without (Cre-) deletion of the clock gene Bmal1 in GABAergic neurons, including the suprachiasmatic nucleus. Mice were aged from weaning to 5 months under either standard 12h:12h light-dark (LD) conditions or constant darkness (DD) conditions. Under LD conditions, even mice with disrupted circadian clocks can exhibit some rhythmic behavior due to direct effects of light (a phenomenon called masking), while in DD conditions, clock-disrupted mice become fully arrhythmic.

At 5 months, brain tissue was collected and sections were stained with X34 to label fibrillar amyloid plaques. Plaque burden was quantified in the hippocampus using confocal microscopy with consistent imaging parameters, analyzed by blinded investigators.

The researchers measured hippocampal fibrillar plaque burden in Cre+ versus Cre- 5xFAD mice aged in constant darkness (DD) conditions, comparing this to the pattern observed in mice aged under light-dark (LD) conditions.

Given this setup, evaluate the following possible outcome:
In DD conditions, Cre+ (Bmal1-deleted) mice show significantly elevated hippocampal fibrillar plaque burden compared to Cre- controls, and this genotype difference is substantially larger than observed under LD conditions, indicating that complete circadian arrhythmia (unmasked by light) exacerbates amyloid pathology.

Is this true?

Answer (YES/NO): NO